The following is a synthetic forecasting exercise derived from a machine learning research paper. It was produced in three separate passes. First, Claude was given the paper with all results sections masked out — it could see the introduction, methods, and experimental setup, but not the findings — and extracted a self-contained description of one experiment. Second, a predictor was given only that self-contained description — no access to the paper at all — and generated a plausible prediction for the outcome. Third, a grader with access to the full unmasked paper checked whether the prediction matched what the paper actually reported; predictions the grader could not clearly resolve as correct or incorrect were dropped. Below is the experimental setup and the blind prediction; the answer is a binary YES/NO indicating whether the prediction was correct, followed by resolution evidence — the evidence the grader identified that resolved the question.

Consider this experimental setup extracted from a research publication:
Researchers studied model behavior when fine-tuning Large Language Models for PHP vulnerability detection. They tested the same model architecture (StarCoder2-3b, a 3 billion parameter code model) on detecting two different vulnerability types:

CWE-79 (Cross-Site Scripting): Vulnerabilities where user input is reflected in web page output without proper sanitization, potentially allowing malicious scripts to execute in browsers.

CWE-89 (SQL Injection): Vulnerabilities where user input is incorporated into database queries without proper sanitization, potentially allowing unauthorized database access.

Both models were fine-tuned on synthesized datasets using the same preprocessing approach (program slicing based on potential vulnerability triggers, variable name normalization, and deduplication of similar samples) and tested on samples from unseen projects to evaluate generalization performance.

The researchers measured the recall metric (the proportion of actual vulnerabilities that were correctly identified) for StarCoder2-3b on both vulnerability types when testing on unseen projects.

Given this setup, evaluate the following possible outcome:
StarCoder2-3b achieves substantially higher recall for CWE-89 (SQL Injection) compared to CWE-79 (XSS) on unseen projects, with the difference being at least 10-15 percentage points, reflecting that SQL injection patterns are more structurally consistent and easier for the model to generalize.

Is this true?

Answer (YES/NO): YES